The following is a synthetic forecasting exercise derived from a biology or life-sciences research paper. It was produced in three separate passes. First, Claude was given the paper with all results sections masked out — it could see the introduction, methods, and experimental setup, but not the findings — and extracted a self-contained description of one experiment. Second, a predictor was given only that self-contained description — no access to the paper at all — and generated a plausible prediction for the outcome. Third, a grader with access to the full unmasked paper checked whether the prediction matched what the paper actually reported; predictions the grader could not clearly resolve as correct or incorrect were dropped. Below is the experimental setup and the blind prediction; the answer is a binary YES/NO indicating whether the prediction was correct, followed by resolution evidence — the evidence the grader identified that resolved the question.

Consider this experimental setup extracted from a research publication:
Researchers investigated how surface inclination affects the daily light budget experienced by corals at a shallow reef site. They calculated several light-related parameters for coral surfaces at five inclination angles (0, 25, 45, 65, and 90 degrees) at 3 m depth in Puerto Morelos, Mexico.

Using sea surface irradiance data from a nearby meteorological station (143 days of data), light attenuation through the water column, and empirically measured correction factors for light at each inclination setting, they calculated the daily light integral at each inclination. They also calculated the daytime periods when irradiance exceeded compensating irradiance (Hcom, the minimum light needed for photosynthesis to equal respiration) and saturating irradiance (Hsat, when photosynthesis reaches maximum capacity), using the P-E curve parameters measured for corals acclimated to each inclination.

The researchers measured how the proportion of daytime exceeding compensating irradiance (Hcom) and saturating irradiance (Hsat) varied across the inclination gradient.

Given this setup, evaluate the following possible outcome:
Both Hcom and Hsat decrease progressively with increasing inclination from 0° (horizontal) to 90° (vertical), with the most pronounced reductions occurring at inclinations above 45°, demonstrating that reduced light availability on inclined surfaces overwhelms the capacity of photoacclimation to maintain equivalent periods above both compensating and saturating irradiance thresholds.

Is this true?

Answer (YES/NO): YES